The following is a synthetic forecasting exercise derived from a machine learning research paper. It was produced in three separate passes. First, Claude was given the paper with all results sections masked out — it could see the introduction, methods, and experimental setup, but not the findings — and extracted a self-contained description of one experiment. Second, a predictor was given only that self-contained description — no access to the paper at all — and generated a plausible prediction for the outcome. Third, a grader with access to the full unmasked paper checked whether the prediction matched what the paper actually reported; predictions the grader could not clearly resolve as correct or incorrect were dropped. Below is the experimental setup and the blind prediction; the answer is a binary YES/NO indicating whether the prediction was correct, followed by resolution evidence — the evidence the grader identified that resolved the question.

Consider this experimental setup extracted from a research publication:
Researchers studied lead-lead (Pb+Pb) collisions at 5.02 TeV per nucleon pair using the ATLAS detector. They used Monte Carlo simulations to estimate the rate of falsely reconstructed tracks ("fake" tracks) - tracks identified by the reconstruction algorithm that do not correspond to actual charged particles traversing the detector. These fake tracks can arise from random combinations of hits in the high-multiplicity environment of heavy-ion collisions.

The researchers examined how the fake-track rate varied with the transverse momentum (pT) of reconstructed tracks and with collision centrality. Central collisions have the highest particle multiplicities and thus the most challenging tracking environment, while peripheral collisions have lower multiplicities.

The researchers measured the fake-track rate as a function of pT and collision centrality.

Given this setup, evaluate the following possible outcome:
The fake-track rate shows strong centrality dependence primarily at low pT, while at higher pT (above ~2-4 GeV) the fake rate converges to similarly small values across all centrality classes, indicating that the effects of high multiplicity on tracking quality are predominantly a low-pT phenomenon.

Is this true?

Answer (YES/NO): NO